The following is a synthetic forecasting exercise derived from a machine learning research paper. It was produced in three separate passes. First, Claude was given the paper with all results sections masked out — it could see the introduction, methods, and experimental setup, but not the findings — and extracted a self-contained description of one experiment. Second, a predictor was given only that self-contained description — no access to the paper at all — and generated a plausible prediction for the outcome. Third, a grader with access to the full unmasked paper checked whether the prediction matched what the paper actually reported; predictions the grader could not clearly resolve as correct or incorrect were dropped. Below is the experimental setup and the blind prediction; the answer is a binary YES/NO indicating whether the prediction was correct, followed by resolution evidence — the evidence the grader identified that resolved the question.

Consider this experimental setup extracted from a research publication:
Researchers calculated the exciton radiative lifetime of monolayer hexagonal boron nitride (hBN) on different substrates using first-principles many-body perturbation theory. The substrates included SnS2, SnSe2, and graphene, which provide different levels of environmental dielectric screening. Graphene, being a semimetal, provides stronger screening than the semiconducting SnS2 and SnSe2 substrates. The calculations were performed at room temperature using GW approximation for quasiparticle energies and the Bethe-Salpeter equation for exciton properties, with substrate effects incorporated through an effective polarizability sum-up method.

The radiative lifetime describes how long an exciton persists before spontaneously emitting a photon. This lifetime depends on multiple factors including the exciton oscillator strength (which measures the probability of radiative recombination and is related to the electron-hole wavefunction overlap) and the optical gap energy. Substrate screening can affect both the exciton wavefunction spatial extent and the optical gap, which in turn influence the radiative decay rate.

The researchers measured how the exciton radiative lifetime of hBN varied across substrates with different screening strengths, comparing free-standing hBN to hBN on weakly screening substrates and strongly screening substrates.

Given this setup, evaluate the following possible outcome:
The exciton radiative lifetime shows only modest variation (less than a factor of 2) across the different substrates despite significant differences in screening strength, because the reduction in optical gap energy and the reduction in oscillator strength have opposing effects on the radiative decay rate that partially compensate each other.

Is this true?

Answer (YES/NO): NO